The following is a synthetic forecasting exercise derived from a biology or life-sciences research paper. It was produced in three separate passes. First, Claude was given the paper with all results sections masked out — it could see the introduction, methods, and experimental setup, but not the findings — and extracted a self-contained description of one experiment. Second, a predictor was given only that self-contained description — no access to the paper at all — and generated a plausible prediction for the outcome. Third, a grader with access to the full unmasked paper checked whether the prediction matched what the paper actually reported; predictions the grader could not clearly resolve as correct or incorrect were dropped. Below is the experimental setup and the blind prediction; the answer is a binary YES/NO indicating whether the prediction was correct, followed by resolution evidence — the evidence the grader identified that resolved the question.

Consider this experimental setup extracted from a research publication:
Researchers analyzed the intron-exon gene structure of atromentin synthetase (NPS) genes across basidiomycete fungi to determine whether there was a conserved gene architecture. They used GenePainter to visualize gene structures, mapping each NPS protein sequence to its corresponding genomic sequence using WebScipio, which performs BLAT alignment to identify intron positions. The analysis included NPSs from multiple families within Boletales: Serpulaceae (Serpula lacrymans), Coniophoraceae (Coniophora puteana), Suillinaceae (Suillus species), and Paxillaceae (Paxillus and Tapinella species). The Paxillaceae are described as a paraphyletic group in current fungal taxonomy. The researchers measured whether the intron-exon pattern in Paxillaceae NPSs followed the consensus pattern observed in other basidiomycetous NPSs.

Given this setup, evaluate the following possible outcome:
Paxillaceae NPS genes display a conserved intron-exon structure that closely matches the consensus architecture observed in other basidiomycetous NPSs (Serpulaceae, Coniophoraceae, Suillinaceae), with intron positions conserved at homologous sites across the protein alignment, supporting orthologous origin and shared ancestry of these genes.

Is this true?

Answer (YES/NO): NO